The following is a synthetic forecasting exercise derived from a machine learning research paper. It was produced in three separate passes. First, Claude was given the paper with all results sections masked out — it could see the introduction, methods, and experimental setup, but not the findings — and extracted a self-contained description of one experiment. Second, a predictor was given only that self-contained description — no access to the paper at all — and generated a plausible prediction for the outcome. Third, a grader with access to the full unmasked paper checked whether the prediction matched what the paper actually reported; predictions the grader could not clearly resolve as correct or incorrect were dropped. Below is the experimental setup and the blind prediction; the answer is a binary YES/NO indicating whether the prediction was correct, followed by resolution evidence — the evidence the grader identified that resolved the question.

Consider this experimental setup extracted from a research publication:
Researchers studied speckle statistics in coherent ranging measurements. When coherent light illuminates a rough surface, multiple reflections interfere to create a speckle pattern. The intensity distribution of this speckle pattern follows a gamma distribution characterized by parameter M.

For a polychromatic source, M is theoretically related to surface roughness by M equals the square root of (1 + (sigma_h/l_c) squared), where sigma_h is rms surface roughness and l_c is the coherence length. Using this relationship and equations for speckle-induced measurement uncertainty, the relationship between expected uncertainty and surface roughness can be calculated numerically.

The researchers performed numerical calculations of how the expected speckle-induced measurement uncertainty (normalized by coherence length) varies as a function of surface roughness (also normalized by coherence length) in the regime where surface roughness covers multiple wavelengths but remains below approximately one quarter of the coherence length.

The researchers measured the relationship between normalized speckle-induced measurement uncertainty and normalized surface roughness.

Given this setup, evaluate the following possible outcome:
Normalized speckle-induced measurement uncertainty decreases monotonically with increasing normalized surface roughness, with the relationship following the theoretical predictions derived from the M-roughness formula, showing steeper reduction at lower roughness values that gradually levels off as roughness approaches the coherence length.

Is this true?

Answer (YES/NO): NO